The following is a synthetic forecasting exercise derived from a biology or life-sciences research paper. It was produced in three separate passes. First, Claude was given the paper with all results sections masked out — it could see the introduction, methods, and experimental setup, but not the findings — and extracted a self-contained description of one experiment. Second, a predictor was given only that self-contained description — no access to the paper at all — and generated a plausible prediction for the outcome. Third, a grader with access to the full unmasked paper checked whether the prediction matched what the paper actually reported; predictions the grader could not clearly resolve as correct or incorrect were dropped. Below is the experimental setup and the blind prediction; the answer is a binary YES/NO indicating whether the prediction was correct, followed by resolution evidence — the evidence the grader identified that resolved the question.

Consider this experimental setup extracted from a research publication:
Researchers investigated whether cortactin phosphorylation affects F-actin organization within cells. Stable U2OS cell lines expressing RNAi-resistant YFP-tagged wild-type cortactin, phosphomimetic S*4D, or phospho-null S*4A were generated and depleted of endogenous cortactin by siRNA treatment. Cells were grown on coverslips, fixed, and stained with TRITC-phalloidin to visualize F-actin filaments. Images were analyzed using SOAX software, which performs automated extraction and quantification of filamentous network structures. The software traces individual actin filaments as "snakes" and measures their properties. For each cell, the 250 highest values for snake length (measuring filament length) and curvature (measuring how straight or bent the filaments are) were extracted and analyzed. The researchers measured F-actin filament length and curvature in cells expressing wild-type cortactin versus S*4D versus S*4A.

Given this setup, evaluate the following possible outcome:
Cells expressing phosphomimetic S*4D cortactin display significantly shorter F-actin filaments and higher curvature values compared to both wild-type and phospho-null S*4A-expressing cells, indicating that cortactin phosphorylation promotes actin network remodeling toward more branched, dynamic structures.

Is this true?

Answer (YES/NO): NO